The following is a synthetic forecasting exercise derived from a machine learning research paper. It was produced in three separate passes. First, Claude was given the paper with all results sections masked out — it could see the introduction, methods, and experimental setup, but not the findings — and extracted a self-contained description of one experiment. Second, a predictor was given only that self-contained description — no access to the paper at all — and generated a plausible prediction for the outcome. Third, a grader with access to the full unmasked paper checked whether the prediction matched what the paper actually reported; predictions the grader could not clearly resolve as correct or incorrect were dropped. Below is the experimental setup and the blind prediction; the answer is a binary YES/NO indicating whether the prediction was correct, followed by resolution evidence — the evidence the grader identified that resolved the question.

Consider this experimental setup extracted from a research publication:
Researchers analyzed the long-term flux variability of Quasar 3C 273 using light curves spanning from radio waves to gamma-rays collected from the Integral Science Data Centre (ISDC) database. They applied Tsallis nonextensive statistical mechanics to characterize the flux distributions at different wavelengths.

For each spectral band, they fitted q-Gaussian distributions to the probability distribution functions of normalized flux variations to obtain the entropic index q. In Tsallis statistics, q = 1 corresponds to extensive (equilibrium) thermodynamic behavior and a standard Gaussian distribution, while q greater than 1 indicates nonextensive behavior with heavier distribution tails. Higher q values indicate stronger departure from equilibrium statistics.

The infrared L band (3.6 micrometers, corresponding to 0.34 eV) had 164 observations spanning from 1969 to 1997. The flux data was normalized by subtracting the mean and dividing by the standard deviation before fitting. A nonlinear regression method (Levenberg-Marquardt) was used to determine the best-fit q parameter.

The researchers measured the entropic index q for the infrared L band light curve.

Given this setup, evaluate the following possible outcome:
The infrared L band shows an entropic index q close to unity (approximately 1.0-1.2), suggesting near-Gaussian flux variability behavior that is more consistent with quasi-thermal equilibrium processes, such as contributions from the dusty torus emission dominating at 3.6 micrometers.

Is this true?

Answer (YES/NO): YES